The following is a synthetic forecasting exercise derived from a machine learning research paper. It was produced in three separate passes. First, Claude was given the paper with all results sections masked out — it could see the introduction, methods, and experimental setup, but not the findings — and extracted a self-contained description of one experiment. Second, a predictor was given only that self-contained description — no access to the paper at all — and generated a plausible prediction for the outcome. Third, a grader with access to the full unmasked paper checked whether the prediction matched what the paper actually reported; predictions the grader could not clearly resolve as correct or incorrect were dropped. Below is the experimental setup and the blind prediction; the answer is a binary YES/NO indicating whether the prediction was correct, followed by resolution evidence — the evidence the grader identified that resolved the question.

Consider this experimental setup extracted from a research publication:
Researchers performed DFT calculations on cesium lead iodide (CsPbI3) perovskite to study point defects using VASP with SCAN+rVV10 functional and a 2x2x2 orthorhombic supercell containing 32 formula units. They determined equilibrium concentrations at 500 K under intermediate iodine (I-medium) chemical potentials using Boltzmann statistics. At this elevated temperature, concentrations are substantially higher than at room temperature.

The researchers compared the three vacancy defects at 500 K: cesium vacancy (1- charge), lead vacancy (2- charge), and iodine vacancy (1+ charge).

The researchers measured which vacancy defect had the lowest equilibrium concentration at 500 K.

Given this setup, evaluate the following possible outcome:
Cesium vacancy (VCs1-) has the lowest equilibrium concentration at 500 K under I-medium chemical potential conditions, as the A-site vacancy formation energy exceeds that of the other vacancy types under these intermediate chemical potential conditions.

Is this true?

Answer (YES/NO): YES